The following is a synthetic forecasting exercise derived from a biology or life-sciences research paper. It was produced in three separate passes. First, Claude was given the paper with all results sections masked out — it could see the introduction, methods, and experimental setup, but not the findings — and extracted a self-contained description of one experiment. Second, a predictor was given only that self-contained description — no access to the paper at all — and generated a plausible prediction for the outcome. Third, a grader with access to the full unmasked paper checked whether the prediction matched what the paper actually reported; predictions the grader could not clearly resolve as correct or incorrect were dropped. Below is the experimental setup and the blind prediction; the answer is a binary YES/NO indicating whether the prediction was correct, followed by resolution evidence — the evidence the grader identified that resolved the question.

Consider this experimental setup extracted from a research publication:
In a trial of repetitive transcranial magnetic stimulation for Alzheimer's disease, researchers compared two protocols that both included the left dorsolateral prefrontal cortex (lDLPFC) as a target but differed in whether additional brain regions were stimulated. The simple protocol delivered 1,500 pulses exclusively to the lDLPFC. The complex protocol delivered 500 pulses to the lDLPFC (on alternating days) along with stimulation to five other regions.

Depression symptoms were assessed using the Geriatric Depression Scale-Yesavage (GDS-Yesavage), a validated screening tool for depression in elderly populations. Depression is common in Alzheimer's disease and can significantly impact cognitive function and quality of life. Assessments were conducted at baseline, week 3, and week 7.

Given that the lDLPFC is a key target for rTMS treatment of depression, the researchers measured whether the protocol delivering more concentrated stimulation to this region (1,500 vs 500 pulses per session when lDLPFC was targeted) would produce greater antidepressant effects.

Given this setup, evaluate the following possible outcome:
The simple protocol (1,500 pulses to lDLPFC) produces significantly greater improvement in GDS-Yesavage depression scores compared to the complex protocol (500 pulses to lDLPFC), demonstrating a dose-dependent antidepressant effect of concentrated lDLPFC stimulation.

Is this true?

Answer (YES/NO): NO